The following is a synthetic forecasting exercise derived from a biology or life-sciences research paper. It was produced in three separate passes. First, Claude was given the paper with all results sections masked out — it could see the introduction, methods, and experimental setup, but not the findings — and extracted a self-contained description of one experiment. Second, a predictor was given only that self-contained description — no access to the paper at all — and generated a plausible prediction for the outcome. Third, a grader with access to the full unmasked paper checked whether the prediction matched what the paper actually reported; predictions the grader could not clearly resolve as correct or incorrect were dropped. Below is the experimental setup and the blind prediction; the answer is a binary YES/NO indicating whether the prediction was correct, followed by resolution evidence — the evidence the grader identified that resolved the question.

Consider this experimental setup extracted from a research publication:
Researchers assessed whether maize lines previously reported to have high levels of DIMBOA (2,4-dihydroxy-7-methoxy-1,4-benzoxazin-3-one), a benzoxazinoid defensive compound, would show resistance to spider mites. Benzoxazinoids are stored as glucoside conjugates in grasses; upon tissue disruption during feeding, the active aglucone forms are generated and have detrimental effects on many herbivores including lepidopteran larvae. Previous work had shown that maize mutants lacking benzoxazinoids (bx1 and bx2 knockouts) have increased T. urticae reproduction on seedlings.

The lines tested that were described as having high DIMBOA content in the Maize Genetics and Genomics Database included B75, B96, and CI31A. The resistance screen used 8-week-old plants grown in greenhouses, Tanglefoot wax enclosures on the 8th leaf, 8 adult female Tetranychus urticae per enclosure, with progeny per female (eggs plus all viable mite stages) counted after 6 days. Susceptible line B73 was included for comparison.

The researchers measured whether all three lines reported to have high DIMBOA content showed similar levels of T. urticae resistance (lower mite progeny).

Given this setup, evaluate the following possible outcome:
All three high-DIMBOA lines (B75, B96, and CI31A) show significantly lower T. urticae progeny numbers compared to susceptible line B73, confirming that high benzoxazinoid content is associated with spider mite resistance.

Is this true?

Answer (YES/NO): NO